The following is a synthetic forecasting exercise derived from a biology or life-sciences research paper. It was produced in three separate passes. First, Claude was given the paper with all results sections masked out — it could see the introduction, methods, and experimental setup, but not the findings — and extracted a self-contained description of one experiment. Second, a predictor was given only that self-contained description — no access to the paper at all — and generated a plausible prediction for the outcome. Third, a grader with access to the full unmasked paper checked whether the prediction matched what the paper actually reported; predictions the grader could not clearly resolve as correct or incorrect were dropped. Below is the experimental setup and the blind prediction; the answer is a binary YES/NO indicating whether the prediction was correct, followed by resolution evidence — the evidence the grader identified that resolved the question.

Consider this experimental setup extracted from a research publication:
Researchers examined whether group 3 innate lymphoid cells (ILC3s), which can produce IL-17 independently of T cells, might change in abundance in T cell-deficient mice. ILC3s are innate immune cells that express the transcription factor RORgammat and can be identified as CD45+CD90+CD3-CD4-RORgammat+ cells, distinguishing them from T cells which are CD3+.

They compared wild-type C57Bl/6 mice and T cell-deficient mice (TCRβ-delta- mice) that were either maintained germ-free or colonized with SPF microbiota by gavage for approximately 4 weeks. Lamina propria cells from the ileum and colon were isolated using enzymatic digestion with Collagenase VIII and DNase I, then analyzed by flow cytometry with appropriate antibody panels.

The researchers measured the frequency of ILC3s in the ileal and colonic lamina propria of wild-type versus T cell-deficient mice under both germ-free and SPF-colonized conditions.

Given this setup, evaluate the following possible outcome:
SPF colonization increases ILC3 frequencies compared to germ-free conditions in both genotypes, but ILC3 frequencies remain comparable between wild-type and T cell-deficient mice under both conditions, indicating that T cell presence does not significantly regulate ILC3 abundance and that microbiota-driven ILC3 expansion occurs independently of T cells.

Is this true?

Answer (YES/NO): NO